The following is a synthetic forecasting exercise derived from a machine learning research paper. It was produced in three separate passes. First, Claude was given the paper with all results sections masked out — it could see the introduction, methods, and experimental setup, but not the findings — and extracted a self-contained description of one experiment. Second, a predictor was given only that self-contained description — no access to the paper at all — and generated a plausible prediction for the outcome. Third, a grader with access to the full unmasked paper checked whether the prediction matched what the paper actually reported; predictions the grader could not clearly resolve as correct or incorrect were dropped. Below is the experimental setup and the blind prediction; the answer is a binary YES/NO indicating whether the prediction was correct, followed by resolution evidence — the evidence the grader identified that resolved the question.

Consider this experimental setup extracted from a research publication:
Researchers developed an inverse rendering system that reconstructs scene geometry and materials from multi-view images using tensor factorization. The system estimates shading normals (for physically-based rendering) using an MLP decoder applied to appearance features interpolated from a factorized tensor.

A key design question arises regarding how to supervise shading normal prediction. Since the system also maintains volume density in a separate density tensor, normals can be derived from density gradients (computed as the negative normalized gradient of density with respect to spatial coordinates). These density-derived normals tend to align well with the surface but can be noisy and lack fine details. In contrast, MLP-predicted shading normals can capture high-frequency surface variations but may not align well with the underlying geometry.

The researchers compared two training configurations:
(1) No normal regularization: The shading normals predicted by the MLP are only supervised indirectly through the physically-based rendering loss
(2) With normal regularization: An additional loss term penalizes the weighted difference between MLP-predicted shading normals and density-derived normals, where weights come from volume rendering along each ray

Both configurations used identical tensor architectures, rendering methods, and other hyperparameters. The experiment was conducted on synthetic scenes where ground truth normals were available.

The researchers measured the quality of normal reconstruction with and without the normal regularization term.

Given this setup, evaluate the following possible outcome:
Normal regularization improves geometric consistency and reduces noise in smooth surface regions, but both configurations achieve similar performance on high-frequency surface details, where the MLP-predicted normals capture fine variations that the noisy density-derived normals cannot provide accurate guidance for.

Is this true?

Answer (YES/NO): NO